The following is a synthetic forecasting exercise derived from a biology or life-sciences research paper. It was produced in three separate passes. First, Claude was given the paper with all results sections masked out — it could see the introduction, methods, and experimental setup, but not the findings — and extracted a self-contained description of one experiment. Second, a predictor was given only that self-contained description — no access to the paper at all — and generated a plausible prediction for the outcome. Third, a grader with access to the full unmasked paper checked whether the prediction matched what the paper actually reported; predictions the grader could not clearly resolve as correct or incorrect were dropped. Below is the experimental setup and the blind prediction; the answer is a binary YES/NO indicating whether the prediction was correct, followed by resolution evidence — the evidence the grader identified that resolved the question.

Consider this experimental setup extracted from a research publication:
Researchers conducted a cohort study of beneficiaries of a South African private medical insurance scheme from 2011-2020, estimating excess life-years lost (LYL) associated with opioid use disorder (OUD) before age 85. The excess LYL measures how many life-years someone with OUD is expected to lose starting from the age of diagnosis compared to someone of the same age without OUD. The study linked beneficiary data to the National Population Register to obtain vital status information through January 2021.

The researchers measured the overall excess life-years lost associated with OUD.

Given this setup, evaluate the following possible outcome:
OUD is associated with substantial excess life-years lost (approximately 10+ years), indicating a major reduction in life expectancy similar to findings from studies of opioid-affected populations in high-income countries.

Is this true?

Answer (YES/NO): NO